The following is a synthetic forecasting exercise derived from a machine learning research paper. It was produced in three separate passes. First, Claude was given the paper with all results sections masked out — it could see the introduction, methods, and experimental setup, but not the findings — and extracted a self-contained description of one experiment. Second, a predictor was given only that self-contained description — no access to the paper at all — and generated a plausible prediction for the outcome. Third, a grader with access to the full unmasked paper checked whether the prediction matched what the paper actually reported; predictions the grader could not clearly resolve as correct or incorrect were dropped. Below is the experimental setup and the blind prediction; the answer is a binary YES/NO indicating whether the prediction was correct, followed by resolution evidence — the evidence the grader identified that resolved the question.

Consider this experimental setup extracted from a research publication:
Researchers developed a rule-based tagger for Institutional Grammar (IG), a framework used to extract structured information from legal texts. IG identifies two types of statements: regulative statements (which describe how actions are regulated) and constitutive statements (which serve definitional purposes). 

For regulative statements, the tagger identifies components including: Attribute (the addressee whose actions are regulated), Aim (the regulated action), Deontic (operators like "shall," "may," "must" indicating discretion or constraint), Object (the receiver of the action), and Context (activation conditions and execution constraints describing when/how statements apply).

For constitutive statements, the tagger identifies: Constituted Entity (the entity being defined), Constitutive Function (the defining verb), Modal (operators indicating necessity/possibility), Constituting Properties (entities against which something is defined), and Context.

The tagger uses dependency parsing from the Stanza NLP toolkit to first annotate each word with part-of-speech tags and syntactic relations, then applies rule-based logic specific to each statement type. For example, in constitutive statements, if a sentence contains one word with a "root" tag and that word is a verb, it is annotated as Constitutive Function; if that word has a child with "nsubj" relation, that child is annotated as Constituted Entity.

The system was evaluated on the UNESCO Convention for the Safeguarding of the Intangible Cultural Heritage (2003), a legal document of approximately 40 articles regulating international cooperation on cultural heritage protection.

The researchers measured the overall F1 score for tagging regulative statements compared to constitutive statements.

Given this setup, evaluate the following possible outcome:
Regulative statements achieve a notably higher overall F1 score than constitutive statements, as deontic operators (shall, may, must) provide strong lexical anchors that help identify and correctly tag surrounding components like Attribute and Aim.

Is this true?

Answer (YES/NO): YES